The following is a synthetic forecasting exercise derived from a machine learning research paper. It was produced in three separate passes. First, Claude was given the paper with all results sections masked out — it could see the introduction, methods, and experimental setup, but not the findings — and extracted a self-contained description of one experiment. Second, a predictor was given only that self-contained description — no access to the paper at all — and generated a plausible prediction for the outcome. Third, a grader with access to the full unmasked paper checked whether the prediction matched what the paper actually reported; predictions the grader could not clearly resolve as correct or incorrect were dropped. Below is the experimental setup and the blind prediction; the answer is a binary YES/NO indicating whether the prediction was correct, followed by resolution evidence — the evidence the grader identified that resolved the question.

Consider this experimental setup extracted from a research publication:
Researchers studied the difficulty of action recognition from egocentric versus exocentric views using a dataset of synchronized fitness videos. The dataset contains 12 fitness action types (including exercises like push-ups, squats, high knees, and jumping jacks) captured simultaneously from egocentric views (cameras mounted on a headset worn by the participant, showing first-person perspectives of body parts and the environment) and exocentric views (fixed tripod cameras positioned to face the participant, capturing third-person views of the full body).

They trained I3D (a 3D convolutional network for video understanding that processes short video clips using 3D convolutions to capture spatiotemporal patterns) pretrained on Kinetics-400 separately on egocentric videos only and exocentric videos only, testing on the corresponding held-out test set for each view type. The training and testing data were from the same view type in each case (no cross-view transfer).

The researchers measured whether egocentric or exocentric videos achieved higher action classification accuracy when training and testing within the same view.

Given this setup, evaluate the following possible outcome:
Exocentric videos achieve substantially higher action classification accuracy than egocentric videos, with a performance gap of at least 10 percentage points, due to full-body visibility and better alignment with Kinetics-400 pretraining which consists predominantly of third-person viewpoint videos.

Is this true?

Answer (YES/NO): YES